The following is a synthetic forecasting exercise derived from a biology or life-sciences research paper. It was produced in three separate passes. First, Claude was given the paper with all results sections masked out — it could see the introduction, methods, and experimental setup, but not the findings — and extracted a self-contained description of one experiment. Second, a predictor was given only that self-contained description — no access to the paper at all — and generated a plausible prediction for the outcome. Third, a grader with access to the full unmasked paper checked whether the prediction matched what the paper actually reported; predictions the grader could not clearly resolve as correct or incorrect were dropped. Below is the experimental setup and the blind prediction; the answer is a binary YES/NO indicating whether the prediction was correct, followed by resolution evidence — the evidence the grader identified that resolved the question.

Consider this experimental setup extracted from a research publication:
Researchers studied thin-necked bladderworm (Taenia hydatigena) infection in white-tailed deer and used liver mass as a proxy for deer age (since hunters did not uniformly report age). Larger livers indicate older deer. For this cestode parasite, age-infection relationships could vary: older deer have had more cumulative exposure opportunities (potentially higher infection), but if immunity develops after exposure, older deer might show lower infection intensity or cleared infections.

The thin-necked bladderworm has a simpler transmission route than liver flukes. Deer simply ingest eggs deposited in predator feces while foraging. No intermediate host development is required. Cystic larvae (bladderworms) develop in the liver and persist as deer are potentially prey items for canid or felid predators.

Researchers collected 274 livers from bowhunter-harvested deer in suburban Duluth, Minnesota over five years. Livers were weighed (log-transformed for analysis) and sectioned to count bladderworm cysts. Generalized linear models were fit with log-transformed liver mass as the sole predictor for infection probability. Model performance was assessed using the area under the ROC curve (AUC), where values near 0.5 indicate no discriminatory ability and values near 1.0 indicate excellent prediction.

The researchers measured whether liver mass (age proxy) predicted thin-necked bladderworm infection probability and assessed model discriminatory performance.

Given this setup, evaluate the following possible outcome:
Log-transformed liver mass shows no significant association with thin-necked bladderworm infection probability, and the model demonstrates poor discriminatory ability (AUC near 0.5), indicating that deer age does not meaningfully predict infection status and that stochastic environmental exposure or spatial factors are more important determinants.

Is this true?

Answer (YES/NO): NO